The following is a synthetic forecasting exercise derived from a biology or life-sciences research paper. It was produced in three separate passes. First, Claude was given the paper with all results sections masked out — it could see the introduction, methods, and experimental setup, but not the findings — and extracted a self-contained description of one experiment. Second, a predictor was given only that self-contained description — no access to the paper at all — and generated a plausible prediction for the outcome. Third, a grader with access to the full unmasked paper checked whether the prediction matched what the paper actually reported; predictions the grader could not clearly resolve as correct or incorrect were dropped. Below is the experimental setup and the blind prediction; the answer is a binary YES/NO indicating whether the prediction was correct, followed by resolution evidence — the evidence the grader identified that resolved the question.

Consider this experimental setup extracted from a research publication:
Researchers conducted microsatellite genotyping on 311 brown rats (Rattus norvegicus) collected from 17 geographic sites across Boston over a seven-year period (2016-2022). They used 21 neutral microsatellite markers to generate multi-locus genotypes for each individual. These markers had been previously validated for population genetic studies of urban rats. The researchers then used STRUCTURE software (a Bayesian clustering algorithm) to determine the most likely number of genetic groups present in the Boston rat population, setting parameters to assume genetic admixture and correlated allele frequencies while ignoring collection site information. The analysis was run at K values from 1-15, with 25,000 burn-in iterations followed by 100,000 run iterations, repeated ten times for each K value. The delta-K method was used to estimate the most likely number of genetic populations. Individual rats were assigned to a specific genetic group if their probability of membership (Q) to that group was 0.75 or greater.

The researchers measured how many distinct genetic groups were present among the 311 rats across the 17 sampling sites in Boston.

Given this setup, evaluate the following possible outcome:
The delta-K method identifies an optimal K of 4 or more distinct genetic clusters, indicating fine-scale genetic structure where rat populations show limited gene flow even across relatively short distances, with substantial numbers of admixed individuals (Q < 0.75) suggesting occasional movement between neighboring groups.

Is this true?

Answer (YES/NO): YES